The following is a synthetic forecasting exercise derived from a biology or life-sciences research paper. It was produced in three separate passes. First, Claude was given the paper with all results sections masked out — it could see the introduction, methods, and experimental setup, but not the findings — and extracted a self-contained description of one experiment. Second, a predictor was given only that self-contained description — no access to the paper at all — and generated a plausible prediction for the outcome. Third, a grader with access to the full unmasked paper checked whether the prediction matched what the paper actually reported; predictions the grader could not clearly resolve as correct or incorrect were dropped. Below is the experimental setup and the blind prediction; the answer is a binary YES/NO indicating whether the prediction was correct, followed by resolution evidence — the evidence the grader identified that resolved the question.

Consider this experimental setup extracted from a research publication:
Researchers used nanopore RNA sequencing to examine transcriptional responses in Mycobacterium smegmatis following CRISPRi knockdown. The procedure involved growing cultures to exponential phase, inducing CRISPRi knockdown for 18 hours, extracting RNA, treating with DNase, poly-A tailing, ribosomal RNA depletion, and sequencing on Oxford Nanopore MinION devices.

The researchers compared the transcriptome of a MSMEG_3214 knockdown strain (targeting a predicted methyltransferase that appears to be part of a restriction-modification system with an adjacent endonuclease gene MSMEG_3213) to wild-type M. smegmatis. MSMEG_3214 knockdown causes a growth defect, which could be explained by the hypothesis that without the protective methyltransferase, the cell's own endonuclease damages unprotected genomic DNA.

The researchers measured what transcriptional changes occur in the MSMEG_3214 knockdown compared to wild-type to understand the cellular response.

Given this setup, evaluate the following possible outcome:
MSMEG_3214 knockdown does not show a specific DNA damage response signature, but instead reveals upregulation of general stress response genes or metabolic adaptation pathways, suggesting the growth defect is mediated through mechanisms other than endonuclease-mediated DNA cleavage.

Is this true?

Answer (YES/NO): NO